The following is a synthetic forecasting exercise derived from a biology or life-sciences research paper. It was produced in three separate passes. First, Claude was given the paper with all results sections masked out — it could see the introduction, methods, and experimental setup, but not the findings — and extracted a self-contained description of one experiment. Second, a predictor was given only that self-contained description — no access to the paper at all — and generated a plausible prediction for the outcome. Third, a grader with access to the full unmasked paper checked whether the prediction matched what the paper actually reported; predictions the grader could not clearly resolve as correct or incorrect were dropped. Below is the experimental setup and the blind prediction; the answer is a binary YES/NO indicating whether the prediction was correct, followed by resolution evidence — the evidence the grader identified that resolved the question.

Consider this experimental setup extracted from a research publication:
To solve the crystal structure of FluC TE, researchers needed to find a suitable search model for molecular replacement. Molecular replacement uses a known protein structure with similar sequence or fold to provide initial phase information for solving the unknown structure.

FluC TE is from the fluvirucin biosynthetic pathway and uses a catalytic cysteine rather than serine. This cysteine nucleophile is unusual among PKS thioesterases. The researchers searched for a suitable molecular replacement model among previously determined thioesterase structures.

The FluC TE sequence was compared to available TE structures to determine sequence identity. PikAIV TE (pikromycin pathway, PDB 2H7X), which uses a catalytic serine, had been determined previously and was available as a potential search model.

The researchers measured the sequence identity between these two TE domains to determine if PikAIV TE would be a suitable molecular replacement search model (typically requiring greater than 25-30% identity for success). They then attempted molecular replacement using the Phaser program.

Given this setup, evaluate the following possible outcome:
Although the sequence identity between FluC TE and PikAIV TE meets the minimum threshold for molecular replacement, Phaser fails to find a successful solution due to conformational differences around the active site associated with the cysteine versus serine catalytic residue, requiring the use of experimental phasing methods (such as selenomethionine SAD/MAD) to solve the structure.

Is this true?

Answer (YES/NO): NO